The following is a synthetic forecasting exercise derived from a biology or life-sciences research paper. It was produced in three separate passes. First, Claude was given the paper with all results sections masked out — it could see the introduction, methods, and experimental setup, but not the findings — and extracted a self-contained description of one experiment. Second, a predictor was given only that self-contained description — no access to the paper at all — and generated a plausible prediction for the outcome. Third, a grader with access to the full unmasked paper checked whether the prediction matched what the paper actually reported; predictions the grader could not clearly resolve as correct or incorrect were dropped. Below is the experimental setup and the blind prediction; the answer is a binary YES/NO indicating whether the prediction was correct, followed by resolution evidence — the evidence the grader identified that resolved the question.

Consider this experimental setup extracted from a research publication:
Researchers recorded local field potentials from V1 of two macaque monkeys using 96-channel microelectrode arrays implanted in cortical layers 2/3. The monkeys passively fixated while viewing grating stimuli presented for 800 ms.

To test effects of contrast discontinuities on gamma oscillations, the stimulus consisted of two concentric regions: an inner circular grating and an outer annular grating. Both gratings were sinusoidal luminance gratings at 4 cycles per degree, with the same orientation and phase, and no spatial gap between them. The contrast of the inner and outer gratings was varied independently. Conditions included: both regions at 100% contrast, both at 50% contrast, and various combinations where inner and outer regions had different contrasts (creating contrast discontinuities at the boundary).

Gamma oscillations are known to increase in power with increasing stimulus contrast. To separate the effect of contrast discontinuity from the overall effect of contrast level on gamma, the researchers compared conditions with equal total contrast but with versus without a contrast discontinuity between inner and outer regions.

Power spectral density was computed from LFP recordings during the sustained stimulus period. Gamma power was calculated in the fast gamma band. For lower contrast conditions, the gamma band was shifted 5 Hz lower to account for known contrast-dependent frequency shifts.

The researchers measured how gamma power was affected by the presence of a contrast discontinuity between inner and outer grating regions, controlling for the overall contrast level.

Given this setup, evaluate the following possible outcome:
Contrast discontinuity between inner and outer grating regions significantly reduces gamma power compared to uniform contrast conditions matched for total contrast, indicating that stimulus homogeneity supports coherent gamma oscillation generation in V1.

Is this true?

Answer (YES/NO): YES